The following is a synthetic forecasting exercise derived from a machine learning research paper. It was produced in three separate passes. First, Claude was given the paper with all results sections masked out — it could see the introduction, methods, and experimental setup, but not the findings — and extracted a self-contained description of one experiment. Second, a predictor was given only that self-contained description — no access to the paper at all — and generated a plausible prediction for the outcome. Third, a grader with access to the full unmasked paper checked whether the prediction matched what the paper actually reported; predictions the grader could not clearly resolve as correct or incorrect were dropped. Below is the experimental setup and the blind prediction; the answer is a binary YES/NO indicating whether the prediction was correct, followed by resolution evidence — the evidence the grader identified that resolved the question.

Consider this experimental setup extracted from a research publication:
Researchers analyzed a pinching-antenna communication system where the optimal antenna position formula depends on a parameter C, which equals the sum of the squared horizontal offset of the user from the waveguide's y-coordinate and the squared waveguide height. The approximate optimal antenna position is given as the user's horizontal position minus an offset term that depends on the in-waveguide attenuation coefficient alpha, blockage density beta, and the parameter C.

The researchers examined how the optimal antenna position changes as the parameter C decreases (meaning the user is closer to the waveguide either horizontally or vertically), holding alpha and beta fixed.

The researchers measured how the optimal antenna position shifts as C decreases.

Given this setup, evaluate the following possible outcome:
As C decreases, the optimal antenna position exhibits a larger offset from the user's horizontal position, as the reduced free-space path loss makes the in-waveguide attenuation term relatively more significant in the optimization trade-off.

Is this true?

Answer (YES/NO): NO